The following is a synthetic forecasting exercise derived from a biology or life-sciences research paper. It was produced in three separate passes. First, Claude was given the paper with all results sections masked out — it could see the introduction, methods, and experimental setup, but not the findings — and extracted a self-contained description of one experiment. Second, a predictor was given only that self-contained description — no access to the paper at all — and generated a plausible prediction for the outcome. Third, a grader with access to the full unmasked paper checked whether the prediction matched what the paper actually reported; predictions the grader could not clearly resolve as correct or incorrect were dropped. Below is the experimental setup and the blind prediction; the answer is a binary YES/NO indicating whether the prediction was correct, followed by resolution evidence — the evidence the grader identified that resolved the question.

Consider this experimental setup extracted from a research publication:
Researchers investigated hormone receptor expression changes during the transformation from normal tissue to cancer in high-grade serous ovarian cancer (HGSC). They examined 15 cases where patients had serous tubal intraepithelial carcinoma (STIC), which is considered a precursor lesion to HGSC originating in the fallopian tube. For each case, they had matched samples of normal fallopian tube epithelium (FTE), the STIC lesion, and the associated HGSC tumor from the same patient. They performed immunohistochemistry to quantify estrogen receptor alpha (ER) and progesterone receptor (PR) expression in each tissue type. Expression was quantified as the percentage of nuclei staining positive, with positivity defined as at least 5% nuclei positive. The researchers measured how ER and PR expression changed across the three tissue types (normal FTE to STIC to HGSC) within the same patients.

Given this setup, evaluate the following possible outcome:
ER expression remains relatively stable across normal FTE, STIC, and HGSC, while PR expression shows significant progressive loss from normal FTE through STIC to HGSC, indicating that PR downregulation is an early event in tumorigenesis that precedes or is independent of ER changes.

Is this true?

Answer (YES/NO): NO